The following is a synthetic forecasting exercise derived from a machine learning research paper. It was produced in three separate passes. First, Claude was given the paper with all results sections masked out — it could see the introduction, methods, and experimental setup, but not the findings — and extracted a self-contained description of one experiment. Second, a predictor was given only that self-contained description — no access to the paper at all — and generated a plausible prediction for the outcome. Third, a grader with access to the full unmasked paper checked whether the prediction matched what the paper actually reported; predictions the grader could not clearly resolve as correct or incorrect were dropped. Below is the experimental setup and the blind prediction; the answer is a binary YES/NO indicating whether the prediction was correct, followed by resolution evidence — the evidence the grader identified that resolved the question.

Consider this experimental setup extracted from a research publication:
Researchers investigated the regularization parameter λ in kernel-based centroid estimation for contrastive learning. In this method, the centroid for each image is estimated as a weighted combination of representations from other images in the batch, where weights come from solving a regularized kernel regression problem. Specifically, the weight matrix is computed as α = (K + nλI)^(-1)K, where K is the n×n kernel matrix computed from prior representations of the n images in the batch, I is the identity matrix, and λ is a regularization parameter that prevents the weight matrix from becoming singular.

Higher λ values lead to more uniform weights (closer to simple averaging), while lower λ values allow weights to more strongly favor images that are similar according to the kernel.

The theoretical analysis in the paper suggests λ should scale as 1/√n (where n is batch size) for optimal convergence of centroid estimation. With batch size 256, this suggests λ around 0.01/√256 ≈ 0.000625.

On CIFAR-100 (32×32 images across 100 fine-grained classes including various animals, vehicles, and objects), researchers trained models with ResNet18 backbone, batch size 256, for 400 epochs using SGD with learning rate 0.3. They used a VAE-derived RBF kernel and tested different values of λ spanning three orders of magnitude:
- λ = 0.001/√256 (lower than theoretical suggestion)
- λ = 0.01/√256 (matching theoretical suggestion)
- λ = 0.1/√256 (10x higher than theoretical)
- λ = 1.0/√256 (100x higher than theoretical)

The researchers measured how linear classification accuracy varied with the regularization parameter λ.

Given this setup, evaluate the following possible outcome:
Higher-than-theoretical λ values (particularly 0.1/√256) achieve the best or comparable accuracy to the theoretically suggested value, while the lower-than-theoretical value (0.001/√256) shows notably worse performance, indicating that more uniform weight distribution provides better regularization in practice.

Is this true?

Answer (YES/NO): NO